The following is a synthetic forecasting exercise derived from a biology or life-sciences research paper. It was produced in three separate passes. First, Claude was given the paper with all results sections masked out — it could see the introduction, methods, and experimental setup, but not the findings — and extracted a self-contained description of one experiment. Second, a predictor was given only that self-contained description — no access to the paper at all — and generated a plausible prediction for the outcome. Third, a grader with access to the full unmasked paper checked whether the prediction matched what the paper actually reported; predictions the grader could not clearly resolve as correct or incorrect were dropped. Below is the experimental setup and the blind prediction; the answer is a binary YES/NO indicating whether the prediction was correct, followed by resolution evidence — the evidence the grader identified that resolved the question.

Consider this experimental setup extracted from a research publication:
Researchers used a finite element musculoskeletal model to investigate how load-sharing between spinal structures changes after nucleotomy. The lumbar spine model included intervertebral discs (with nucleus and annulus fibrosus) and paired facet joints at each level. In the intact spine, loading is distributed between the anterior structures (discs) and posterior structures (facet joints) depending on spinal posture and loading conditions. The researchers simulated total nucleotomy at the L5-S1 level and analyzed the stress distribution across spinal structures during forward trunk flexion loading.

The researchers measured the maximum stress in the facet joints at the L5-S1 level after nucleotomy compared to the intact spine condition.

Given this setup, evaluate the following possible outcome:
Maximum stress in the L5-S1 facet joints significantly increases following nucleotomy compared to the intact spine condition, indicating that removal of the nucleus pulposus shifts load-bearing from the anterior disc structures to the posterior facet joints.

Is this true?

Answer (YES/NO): YES